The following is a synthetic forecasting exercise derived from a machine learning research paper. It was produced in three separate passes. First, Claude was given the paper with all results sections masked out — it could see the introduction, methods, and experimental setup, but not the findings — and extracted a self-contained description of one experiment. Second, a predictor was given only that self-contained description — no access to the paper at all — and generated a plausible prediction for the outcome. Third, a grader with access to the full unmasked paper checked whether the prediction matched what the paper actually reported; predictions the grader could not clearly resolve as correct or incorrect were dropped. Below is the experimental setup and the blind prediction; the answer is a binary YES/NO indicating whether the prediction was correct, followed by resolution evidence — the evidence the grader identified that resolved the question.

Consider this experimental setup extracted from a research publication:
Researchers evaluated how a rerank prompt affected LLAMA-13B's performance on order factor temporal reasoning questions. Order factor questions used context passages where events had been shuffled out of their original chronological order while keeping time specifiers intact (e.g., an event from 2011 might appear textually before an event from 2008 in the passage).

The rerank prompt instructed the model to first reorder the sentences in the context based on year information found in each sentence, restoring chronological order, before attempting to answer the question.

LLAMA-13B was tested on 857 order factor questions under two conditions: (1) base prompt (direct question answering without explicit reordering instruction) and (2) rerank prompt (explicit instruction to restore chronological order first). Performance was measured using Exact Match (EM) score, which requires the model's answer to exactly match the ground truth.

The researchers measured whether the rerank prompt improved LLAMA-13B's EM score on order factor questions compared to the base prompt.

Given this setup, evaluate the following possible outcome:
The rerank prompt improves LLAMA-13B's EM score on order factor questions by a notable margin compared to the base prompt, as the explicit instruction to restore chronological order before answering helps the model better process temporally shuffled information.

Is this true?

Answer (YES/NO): NO